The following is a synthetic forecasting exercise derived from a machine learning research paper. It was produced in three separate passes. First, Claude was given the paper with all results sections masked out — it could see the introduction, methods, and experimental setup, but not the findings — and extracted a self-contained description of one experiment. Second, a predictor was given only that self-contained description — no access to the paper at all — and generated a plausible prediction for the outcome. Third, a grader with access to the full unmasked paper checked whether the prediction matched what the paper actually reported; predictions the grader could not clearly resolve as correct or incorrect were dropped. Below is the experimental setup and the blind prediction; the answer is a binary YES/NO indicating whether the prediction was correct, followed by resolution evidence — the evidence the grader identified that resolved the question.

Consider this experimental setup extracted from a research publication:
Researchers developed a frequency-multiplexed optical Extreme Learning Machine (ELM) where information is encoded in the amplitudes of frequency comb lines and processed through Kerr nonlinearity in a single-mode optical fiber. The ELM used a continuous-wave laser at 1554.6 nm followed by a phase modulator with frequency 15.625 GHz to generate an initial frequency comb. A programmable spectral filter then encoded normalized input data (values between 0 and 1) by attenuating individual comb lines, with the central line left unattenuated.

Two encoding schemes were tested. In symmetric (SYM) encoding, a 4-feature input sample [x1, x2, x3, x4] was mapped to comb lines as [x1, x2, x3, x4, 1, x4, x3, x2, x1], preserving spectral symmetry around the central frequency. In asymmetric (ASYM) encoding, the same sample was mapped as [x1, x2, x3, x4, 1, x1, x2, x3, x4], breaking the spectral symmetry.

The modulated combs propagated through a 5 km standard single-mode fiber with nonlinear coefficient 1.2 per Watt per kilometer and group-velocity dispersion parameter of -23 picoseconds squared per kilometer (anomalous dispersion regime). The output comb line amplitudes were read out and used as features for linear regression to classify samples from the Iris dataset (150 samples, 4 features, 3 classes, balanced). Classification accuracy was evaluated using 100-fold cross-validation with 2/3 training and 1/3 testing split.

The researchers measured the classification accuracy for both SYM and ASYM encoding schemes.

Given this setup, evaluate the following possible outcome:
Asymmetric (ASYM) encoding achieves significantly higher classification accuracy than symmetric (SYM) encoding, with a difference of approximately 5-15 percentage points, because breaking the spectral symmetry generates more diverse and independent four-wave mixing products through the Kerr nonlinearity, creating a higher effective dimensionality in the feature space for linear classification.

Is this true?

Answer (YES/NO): NO